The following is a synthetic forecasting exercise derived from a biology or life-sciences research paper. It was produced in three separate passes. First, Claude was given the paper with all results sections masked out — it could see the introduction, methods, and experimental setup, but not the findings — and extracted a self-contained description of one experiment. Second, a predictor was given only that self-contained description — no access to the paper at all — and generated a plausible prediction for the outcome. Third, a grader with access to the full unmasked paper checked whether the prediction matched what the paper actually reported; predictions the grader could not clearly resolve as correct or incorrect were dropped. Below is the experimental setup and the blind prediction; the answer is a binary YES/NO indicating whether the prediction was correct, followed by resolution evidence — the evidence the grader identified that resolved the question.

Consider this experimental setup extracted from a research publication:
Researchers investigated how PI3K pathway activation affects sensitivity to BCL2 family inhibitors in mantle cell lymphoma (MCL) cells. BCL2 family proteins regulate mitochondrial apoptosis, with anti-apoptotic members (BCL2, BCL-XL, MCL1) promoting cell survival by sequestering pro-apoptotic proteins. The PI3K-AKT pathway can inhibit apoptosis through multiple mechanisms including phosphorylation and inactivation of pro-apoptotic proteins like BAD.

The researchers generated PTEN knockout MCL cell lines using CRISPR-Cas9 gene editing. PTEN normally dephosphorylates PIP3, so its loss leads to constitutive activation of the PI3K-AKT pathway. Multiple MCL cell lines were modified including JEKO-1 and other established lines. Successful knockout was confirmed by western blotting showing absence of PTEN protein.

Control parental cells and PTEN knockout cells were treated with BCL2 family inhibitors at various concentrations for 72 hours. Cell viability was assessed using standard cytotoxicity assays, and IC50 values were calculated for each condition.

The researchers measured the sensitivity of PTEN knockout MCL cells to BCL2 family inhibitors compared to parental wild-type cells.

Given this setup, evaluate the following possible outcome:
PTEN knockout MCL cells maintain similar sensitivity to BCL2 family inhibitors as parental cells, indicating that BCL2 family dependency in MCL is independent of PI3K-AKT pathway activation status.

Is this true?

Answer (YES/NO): NO